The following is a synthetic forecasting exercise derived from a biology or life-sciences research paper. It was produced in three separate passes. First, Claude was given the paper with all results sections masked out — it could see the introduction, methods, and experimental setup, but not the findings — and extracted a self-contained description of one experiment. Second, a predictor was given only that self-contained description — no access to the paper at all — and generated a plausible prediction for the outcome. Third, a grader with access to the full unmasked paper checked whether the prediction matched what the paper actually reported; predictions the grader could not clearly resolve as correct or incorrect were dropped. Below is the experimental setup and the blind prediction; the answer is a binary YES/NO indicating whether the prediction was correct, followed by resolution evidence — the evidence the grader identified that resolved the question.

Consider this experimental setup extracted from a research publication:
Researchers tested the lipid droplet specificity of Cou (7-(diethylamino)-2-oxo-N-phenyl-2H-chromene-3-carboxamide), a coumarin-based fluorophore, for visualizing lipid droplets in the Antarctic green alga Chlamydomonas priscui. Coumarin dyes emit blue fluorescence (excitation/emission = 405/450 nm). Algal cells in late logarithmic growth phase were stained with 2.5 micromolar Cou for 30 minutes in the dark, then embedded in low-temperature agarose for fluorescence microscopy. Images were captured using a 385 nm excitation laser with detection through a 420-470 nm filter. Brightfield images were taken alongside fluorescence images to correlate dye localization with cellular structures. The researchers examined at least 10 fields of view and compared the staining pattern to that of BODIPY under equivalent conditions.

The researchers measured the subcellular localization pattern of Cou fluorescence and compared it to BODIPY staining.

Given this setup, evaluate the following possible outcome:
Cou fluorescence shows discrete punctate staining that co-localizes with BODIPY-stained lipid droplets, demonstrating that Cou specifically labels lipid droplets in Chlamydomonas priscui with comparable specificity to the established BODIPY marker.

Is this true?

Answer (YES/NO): NO